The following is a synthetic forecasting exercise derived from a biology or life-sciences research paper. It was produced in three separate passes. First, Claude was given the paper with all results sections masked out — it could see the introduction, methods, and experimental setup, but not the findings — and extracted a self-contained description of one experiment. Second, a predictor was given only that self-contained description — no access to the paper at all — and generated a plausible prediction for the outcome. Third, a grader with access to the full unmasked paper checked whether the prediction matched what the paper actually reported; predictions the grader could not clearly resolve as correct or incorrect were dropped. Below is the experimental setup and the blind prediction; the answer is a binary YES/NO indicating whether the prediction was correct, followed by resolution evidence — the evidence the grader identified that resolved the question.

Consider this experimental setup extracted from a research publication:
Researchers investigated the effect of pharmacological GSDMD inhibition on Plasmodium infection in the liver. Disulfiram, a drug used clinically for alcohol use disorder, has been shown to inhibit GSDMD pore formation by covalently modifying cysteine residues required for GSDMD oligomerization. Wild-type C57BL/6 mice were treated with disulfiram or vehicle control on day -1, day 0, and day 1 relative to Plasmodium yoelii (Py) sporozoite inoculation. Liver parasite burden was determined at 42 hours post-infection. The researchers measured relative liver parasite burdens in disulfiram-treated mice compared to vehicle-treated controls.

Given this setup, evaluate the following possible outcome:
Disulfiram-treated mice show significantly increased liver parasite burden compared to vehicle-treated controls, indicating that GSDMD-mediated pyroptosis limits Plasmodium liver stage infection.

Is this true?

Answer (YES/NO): YES